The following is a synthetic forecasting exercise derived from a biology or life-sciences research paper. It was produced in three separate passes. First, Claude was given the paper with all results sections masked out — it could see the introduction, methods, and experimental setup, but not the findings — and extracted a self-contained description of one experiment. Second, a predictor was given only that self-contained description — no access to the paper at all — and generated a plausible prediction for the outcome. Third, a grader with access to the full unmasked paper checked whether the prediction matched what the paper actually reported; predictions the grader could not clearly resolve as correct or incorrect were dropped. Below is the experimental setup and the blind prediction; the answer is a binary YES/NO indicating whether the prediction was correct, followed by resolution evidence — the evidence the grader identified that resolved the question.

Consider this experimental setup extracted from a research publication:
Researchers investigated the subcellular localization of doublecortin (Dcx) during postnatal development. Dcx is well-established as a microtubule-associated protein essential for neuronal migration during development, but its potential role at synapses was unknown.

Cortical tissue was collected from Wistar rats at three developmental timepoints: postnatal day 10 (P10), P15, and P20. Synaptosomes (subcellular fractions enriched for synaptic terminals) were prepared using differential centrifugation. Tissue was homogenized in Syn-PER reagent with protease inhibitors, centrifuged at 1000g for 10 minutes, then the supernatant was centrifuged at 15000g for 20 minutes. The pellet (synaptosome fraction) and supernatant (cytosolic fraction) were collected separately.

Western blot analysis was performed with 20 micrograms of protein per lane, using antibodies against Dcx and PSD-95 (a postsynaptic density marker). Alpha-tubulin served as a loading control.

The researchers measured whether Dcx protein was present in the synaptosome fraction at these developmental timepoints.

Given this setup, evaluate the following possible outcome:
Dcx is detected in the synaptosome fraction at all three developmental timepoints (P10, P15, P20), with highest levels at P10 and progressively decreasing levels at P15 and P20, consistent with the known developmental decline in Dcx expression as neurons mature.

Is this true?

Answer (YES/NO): YES